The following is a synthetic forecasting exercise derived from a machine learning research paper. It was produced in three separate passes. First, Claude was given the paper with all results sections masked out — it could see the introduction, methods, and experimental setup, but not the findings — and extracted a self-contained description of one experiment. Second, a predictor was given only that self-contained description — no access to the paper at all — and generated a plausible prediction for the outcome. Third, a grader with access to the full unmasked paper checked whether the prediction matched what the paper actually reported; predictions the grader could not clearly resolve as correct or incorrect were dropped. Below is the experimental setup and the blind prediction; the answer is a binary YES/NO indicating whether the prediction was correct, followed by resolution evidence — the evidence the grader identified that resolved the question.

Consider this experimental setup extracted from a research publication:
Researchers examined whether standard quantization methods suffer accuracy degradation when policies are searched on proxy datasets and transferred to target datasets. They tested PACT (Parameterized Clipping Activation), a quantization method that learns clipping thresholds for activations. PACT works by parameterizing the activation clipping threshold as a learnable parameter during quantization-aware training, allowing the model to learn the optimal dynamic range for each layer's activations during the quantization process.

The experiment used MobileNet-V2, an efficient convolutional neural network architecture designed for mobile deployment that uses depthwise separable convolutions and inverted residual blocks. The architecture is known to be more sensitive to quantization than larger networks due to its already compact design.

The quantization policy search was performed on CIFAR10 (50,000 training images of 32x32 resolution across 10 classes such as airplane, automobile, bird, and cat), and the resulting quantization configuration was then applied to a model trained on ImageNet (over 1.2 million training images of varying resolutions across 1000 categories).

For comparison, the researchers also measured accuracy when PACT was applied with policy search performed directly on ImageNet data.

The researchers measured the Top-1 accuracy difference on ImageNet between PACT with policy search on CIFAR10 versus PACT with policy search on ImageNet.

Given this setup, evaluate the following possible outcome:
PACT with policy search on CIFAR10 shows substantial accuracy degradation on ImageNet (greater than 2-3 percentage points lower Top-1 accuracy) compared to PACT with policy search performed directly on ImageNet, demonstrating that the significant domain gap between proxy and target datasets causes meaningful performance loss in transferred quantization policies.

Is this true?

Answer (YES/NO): YES